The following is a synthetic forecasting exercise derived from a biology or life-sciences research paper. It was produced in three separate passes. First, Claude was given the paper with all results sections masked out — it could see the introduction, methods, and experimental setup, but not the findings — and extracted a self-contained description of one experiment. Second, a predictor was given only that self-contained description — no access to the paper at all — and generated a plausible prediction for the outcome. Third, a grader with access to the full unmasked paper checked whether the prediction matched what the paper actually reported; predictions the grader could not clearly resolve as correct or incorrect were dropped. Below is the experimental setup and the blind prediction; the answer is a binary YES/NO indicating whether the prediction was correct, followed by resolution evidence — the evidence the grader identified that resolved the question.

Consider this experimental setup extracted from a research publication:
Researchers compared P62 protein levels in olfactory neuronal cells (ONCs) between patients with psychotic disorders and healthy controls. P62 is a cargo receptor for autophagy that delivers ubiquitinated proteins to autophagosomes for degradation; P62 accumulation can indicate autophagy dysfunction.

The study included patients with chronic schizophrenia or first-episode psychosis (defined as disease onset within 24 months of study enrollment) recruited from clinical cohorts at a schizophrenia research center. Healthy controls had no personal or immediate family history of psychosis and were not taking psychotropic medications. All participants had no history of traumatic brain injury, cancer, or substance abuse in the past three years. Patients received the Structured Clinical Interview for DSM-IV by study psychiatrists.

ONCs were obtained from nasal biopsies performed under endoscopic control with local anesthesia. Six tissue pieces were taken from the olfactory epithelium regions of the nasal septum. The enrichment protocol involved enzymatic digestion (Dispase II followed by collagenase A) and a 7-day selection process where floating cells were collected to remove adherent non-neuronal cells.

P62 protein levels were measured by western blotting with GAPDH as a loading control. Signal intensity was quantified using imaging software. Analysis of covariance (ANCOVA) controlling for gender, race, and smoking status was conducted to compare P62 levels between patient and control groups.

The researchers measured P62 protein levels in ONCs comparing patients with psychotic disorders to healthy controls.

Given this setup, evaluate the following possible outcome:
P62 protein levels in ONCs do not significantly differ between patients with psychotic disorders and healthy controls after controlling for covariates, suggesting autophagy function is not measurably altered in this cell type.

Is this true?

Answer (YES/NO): NO